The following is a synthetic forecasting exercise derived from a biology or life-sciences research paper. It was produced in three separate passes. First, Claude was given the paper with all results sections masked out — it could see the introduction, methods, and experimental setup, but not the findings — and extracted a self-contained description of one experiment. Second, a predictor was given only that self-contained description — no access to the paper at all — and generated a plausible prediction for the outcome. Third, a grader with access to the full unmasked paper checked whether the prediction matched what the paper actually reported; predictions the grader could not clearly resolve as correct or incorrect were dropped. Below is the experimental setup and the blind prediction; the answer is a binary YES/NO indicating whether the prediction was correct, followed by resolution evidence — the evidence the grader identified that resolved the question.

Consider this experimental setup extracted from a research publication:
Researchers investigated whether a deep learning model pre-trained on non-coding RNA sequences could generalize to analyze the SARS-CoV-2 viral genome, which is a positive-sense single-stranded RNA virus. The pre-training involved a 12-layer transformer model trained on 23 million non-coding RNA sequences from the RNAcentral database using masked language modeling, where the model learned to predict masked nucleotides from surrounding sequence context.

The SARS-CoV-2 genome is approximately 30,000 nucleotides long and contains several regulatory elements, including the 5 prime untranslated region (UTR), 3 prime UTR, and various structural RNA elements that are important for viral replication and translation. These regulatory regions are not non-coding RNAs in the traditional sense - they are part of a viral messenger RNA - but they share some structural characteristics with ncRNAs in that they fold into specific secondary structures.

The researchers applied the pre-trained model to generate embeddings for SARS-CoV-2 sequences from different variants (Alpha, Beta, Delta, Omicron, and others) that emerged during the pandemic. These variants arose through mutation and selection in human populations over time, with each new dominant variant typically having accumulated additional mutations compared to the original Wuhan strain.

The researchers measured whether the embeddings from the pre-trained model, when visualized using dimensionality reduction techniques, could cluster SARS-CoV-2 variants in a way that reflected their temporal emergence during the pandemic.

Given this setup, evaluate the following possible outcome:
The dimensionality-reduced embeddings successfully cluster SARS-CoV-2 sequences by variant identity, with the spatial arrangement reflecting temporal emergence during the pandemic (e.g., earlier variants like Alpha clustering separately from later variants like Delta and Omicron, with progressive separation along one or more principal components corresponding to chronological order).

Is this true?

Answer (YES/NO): YES